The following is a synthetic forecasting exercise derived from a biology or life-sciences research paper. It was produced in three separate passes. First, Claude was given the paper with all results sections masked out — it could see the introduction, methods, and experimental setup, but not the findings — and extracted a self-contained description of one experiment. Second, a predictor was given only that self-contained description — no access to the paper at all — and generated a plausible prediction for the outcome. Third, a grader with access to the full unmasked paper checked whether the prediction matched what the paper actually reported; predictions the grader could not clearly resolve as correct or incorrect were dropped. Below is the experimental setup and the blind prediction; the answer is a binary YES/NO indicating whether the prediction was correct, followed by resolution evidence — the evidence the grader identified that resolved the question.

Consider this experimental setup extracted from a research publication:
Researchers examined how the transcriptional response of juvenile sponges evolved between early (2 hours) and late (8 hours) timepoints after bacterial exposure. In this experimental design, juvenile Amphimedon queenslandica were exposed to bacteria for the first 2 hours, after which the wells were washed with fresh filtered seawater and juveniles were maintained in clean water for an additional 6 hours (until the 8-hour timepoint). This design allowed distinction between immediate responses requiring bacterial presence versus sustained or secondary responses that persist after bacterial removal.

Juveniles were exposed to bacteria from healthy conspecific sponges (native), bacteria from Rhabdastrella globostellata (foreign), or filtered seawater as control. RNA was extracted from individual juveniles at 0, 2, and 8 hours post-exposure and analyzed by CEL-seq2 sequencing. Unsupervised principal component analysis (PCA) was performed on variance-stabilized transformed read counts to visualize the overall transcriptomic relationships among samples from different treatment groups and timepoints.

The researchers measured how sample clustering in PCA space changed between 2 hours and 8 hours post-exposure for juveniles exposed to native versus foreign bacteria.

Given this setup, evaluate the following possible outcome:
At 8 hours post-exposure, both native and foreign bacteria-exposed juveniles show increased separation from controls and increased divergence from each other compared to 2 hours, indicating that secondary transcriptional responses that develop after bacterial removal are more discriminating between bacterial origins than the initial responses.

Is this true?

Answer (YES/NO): NO